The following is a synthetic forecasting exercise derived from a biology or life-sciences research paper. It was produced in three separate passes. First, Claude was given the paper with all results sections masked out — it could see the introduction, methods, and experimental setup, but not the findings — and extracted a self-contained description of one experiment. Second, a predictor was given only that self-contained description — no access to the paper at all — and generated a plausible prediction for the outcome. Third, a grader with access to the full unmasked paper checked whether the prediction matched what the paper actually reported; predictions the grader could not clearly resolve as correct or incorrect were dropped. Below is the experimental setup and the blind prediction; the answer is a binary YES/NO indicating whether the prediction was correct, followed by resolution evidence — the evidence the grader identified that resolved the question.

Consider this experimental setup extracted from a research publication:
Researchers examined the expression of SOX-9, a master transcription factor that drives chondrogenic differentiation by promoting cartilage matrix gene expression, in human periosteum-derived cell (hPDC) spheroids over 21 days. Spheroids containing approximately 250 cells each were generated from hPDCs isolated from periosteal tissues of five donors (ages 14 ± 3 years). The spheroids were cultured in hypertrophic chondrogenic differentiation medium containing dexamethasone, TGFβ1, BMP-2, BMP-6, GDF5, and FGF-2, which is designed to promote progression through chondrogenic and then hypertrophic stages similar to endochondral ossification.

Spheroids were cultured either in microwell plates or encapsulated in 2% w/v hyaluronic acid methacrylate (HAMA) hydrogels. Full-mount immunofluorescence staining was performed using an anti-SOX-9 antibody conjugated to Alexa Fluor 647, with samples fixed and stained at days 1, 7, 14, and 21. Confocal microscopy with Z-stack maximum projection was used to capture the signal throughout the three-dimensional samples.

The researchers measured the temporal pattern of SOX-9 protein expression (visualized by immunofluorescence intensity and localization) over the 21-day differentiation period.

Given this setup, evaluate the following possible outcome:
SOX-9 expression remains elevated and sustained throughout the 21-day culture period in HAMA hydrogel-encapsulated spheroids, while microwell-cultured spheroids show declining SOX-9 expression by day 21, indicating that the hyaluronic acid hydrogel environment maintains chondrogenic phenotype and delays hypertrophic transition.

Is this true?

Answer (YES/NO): NO